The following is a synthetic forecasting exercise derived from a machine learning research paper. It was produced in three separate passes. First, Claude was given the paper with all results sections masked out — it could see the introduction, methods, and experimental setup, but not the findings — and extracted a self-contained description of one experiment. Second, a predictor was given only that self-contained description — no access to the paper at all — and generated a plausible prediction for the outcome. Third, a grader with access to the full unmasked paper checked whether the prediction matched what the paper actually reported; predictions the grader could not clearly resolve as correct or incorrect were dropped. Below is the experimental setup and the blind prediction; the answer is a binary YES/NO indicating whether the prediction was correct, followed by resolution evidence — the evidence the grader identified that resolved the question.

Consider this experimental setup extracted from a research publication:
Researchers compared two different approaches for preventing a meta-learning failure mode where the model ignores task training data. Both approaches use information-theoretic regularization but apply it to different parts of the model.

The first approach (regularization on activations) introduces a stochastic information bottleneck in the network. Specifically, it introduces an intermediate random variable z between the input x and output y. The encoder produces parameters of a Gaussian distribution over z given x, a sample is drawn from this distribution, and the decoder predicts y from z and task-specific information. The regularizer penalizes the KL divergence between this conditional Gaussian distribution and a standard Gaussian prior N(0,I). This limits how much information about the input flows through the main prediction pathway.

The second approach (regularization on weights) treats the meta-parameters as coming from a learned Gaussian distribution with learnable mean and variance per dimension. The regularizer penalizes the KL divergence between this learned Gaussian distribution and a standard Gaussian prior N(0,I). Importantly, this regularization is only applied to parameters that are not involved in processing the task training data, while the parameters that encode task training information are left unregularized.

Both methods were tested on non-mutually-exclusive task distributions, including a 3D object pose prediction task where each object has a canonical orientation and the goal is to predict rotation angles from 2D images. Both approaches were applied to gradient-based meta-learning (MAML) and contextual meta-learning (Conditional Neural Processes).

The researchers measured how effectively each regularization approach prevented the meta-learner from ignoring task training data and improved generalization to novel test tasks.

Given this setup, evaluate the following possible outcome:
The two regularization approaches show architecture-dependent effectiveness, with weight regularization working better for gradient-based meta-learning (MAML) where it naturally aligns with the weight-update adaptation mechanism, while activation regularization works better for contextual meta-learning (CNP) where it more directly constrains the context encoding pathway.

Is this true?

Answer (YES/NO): NO